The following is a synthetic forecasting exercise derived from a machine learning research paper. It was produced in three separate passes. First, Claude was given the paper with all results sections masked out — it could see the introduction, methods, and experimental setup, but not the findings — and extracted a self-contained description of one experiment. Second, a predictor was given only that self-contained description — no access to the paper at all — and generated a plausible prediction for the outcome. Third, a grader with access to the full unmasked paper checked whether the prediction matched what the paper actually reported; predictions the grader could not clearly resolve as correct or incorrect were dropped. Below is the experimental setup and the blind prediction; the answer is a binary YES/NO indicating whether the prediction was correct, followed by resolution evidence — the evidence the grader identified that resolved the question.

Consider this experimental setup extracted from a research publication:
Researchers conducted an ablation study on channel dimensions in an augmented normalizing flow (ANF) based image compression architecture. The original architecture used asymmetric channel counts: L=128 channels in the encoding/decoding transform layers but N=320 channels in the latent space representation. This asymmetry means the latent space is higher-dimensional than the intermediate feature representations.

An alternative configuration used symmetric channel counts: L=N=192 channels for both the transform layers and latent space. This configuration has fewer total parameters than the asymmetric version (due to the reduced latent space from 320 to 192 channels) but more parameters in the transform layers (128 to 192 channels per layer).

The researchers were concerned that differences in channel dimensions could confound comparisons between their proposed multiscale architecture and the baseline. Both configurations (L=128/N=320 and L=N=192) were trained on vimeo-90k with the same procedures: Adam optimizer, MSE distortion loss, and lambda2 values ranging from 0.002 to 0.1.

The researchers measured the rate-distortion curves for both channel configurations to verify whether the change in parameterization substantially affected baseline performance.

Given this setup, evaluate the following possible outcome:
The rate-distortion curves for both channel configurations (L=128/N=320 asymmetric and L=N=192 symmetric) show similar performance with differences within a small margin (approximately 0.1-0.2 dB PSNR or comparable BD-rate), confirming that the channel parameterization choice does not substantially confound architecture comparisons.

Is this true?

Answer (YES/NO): NO